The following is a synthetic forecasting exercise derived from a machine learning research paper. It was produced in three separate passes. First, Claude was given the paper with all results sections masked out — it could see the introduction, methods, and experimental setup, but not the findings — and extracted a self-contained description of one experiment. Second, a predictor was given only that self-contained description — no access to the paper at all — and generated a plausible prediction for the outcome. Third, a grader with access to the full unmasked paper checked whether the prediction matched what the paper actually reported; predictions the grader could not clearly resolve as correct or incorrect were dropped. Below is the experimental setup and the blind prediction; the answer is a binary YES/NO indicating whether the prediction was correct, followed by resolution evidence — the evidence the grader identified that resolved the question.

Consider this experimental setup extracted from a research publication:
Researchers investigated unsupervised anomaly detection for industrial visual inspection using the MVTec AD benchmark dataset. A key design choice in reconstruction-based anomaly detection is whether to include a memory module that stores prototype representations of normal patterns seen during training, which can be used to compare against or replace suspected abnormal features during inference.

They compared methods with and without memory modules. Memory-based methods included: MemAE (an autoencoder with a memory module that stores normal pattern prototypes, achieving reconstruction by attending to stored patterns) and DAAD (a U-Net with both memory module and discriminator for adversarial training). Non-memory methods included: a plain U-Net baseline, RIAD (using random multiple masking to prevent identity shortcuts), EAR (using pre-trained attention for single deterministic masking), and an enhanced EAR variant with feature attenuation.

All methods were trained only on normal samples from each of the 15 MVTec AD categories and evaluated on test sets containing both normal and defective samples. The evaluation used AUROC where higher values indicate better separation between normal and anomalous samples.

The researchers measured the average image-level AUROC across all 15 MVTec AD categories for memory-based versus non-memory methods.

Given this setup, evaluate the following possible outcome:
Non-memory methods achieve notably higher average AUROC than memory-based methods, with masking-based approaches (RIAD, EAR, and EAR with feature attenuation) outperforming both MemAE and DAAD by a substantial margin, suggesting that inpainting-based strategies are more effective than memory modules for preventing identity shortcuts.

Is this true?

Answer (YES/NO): YES